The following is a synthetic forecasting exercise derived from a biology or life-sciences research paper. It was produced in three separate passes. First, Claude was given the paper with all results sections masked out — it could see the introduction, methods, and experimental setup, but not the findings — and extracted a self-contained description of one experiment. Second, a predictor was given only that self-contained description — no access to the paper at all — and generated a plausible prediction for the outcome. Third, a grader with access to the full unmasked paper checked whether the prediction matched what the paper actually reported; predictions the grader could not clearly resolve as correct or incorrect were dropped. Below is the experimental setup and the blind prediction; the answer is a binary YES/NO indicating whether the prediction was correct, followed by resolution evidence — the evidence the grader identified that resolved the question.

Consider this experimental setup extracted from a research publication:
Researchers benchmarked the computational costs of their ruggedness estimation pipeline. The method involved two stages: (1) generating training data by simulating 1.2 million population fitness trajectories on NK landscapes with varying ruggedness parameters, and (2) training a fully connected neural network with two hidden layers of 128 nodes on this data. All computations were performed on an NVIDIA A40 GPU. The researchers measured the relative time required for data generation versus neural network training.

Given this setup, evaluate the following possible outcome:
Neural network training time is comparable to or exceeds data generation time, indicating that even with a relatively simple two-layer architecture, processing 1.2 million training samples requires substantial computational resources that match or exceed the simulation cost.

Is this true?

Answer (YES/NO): NO